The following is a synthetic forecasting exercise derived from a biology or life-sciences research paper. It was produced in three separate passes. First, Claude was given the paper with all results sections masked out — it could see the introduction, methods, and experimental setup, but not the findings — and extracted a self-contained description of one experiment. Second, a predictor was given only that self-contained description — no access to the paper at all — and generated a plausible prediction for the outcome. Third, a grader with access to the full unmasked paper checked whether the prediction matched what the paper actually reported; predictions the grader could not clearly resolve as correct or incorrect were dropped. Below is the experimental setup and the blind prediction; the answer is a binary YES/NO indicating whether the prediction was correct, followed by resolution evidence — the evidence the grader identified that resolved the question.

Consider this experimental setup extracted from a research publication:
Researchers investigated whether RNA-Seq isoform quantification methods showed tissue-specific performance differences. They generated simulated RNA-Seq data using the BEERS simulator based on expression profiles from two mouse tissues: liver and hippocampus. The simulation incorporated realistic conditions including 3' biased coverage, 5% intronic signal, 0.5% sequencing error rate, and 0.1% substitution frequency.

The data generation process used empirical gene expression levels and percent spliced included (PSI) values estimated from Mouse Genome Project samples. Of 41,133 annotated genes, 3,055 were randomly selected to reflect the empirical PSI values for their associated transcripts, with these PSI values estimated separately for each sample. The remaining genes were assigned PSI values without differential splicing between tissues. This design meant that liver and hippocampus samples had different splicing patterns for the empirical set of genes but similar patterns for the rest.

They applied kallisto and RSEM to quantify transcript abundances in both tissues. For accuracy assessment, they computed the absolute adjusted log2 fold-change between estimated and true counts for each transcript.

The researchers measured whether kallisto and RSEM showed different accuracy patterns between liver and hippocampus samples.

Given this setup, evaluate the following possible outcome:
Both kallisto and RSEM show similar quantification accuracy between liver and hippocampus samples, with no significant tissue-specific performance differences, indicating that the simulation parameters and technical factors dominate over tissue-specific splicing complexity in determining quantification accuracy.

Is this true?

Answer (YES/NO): NO